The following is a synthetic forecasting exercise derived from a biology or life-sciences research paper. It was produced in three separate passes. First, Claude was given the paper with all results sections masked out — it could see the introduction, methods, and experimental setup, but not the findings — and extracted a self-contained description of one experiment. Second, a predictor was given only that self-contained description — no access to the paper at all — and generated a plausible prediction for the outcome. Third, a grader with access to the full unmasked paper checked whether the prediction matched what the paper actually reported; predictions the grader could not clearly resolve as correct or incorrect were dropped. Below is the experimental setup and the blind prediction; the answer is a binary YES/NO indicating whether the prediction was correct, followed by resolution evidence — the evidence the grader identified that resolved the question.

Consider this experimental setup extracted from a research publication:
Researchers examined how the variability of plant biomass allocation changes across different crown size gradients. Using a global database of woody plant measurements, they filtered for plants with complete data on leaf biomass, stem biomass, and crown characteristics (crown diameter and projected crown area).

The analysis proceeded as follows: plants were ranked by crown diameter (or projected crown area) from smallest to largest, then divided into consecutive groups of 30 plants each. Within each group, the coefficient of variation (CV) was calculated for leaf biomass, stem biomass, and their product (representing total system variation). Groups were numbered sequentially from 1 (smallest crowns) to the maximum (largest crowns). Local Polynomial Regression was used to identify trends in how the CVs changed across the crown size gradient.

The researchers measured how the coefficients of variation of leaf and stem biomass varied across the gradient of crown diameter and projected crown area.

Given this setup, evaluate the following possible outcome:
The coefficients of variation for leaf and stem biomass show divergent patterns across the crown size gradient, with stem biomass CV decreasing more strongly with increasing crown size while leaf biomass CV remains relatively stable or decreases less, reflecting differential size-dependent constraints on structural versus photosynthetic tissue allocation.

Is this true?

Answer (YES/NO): NO